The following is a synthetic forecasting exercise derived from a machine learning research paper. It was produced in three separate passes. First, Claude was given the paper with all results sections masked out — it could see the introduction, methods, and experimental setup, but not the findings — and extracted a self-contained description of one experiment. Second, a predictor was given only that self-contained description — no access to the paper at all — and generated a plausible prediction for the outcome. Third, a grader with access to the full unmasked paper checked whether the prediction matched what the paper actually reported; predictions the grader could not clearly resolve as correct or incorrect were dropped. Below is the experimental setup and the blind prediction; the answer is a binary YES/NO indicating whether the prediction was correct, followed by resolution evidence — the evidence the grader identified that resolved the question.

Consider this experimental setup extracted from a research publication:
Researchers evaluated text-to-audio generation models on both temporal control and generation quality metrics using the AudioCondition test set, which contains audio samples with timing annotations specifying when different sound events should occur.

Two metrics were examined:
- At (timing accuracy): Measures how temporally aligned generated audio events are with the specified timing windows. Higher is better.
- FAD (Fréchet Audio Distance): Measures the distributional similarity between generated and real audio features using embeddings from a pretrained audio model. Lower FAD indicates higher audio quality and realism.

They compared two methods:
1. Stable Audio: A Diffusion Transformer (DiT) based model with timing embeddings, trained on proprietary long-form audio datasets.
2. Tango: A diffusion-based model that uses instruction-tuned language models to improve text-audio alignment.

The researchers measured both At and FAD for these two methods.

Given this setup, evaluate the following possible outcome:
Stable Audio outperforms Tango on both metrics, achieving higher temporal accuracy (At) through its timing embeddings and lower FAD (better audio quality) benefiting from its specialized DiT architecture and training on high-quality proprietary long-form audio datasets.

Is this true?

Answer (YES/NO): YES